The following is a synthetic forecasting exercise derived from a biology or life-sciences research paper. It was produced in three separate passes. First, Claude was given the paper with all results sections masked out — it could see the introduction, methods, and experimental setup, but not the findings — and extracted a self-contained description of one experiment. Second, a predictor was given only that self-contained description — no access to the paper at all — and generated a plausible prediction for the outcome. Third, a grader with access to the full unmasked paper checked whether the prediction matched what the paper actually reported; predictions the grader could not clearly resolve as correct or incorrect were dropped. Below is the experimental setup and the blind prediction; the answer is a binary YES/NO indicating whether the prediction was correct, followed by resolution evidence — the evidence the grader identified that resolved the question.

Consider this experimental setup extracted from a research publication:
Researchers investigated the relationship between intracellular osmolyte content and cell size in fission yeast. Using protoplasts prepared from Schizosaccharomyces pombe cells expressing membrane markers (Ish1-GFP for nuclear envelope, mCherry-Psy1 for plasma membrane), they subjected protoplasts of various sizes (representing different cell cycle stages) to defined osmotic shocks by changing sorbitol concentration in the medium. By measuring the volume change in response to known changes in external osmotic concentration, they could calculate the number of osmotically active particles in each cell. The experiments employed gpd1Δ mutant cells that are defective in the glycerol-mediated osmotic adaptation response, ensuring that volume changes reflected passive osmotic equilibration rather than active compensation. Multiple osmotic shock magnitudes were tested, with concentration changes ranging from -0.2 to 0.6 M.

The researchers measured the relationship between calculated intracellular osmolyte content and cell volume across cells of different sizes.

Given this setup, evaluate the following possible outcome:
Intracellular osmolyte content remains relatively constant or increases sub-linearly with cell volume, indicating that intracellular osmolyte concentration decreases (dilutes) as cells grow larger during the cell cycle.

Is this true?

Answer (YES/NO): NO